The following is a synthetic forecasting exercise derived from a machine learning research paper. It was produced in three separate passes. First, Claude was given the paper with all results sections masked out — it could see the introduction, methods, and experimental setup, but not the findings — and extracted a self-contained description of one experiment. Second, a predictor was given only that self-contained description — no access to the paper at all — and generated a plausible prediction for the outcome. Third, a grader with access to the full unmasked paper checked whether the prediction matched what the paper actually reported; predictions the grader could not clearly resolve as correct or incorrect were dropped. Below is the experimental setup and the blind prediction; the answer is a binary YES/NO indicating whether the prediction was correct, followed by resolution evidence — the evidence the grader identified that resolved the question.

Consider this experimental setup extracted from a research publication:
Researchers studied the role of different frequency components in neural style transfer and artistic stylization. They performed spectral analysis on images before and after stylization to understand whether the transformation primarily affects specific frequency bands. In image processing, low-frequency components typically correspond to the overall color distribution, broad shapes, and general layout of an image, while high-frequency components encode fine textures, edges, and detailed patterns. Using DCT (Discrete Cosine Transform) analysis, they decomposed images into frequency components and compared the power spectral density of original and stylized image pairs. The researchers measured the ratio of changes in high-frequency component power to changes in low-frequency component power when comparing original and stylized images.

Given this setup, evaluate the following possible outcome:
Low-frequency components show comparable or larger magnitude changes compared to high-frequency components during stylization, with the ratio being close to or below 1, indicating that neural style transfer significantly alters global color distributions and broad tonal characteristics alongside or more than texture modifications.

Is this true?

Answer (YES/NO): NO